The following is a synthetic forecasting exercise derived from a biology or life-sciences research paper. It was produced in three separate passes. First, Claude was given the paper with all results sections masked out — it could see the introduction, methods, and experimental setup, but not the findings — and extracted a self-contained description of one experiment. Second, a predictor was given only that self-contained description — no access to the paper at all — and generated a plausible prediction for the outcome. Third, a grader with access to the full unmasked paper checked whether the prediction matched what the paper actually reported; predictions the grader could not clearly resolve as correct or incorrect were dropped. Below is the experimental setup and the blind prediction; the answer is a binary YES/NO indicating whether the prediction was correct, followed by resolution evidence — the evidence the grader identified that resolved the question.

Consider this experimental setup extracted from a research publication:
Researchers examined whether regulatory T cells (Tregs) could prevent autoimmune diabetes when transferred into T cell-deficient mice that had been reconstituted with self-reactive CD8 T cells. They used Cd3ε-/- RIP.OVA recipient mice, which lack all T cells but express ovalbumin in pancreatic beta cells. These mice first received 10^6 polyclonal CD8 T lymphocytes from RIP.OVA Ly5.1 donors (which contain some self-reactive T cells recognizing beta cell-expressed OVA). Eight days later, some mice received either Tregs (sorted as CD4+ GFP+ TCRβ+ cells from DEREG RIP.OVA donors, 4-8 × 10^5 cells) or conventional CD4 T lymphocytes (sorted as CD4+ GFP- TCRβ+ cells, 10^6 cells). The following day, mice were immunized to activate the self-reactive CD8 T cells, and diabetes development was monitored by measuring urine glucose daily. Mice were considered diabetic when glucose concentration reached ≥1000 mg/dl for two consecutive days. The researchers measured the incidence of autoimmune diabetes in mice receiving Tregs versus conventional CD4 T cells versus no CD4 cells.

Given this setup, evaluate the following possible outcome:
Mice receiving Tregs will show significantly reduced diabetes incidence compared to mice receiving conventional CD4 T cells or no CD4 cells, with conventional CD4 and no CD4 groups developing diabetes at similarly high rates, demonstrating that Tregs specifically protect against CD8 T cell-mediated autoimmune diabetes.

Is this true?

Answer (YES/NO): NO